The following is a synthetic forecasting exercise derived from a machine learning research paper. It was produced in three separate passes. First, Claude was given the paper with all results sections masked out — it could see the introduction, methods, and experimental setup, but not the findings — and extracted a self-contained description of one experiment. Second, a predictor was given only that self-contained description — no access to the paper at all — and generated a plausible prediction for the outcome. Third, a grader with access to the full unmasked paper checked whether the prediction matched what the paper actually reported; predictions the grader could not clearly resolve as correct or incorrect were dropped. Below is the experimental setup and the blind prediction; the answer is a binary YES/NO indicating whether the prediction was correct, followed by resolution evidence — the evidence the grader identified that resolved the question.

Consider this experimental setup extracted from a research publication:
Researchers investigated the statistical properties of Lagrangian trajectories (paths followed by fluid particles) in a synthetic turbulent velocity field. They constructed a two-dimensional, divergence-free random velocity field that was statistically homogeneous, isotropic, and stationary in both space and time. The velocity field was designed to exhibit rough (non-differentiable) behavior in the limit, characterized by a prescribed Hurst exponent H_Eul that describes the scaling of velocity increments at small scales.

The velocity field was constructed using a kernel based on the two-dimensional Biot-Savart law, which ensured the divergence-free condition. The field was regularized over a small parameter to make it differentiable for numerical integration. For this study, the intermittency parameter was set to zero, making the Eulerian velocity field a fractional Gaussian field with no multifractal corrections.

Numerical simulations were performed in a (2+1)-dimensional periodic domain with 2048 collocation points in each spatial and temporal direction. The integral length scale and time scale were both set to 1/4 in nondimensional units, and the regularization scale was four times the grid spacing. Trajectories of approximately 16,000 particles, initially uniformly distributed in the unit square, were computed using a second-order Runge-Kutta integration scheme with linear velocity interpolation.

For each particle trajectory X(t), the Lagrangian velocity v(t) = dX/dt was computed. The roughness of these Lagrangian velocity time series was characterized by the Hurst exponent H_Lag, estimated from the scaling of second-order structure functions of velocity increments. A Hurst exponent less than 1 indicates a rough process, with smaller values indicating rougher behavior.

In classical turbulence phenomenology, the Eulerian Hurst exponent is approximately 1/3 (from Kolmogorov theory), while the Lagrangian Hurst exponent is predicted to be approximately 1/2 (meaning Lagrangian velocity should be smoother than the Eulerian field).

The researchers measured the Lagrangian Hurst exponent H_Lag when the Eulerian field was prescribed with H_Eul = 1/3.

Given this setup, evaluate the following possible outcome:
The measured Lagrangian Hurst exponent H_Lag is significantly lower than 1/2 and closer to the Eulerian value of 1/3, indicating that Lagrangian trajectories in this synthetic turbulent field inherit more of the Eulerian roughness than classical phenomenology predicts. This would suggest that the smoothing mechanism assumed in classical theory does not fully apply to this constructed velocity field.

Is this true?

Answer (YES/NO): YES